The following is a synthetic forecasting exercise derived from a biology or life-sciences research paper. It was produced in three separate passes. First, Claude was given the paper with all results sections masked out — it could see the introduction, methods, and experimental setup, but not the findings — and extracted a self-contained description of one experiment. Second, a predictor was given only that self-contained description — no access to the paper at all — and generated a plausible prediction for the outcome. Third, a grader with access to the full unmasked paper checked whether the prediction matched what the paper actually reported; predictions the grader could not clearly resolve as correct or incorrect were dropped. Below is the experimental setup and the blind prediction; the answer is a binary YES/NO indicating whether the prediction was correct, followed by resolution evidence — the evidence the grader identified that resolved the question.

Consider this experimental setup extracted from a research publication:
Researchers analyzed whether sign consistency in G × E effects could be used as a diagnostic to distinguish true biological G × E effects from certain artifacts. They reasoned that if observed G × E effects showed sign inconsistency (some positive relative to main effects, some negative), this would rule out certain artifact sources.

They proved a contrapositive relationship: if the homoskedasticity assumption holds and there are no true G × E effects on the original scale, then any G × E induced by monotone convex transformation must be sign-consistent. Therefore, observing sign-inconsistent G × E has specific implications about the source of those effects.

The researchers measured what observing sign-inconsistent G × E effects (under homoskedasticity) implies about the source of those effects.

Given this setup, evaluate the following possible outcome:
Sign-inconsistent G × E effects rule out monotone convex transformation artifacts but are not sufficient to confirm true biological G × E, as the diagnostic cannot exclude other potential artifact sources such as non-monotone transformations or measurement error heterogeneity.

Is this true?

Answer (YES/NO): YES